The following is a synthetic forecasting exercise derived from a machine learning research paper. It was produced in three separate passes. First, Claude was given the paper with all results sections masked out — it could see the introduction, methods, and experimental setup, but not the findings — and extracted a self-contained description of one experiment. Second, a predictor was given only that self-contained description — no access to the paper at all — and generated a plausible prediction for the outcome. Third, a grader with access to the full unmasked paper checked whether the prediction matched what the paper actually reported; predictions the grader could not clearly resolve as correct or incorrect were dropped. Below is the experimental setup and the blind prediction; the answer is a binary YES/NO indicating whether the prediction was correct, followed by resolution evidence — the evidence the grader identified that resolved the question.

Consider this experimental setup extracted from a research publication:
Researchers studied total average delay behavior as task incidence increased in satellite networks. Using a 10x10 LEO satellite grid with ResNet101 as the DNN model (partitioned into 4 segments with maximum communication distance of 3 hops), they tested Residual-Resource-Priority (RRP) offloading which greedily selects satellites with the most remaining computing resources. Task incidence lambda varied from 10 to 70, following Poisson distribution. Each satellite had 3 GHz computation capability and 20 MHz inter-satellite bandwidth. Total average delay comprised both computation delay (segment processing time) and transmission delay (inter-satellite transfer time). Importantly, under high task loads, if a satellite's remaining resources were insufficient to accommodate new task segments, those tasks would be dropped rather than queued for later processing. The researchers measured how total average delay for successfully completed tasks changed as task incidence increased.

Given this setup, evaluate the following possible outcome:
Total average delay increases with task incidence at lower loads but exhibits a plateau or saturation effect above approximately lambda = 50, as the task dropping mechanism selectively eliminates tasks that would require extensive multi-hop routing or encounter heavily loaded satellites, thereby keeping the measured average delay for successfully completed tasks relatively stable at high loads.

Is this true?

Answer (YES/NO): NO